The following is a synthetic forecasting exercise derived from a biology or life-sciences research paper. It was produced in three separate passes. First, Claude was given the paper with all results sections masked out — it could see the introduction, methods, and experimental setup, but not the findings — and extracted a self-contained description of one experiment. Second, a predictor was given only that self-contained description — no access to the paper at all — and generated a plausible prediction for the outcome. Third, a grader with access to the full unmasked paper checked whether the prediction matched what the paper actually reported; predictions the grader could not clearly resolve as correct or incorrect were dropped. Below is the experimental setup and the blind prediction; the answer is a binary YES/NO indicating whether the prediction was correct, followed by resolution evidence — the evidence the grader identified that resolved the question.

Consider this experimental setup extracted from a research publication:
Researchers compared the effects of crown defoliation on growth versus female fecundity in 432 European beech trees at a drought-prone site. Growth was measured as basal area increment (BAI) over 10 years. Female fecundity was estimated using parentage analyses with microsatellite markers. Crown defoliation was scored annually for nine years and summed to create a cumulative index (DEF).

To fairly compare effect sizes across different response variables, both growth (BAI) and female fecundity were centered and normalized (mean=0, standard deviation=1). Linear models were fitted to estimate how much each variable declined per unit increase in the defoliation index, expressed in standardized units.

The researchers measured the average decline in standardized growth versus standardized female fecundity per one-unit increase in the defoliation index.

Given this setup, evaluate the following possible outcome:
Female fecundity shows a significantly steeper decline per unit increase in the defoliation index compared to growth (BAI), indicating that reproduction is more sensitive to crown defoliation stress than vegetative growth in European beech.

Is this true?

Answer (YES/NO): NO